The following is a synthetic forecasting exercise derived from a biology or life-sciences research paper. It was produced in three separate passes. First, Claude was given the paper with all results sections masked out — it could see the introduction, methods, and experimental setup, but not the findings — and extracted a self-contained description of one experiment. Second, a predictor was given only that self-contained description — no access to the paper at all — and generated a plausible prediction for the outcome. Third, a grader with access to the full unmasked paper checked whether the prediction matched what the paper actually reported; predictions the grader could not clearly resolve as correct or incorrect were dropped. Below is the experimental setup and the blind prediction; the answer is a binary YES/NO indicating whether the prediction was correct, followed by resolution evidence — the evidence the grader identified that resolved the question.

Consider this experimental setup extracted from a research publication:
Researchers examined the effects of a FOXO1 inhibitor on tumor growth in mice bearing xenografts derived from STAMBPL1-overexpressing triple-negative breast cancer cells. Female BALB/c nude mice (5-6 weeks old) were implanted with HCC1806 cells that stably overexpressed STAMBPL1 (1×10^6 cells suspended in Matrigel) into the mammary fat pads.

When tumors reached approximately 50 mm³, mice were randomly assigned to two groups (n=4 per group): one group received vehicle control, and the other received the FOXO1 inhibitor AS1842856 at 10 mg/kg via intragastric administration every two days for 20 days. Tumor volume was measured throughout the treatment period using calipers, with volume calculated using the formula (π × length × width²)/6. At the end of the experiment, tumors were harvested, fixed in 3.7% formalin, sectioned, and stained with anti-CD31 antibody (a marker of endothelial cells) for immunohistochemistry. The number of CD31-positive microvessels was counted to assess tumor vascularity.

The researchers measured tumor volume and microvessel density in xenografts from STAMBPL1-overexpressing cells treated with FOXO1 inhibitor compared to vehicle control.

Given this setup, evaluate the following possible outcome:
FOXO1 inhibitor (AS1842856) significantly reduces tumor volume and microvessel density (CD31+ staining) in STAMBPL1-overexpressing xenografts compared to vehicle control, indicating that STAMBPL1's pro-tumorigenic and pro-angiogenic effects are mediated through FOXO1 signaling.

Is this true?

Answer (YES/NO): NO